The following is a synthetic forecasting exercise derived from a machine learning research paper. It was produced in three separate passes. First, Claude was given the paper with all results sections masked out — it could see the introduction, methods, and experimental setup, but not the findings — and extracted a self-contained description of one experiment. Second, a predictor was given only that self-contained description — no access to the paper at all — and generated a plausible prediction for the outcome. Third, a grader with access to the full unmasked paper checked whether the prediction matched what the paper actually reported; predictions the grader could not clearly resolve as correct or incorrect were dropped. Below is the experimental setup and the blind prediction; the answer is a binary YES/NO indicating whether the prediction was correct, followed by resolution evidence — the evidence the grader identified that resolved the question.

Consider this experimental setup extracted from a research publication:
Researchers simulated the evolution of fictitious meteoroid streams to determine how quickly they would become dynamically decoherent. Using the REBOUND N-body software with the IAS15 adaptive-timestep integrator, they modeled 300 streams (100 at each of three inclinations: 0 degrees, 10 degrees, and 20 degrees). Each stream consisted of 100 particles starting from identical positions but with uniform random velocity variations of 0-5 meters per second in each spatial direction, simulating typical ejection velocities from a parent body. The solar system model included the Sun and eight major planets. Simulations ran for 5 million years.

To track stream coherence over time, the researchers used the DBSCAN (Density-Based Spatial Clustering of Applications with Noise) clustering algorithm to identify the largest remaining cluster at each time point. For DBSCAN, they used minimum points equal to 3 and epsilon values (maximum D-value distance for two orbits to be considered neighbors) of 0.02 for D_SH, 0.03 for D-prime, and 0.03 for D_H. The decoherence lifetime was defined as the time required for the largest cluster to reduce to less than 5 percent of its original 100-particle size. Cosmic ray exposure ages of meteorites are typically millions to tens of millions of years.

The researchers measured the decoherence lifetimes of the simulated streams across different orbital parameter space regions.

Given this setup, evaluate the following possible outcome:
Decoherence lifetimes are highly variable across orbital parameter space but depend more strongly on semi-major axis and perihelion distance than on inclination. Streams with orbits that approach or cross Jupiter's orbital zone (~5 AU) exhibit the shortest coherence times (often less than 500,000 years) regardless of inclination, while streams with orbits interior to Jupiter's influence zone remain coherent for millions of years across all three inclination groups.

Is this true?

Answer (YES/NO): NO